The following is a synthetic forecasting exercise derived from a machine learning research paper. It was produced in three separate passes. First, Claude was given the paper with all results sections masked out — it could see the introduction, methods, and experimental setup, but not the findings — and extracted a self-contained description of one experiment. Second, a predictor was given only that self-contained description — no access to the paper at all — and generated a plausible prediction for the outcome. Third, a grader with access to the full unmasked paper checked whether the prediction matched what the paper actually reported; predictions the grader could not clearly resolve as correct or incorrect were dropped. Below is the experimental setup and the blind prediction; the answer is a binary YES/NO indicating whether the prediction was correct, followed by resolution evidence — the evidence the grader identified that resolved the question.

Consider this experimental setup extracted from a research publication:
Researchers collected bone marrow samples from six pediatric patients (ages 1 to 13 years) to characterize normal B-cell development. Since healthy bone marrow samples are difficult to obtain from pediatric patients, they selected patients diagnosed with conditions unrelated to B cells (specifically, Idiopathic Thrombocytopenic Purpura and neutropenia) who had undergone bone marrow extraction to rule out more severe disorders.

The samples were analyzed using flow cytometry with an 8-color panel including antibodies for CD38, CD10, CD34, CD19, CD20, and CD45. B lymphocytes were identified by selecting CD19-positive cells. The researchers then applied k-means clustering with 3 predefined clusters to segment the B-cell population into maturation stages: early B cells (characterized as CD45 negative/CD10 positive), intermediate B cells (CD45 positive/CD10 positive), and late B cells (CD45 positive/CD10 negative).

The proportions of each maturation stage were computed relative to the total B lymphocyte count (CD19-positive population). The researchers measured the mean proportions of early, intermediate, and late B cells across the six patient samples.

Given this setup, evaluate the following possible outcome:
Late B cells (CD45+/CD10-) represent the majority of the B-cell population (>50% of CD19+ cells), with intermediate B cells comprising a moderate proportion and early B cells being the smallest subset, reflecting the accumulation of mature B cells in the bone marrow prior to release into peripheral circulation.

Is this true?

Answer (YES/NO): NO